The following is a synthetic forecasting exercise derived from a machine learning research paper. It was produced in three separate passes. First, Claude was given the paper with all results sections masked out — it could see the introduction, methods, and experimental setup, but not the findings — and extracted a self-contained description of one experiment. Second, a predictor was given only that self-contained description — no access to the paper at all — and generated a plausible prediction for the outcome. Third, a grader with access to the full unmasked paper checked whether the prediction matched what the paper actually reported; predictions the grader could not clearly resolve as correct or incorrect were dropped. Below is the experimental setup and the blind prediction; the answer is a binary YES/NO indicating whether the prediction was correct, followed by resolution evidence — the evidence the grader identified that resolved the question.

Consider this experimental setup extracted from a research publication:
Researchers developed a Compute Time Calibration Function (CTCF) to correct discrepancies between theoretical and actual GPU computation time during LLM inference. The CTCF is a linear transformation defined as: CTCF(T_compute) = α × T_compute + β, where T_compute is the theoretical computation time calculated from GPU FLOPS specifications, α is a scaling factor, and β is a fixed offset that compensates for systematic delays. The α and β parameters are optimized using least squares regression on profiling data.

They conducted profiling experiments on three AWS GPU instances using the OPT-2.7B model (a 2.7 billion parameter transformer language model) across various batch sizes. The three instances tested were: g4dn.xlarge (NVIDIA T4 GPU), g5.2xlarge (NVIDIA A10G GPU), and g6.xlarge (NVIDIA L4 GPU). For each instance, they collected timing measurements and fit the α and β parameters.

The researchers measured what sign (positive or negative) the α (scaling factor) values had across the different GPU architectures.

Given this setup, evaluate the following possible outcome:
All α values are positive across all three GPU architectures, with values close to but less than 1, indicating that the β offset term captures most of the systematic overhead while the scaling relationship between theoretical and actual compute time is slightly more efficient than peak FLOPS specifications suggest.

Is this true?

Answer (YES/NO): NO